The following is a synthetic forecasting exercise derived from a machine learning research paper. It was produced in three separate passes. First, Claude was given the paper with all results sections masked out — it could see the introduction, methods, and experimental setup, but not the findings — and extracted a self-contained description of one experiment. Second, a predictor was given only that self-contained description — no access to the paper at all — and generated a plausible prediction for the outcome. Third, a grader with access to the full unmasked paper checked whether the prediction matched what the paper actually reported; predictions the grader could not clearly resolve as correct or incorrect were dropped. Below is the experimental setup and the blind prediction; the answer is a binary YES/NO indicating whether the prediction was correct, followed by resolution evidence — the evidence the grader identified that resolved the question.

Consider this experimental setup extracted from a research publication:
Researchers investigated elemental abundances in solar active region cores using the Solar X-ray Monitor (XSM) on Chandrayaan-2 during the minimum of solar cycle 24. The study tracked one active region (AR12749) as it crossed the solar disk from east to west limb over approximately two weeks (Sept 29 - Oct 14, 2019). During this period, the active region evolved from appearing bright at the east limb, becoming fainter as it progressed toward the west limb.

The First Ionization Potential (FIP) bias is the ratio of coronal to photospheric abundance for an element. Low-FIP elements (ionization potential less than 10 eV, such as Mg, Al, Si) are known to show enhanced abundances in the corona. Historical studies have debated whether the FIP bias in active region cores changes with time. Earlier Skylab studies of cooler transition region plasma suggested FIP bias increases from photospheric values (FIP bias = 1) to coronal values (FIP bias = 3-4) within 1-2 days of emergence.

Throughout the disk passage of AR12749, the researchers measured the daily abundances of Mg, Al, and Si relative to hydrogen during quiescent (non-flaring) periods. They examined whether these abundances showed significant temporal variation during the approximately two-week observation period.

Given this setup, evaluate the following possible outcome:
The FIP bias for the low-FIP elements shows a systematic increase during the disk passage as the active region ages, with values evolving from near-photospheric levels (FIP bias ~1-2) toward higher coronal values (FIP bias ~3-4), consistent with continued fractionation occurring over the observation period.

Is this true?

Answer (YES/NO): NO